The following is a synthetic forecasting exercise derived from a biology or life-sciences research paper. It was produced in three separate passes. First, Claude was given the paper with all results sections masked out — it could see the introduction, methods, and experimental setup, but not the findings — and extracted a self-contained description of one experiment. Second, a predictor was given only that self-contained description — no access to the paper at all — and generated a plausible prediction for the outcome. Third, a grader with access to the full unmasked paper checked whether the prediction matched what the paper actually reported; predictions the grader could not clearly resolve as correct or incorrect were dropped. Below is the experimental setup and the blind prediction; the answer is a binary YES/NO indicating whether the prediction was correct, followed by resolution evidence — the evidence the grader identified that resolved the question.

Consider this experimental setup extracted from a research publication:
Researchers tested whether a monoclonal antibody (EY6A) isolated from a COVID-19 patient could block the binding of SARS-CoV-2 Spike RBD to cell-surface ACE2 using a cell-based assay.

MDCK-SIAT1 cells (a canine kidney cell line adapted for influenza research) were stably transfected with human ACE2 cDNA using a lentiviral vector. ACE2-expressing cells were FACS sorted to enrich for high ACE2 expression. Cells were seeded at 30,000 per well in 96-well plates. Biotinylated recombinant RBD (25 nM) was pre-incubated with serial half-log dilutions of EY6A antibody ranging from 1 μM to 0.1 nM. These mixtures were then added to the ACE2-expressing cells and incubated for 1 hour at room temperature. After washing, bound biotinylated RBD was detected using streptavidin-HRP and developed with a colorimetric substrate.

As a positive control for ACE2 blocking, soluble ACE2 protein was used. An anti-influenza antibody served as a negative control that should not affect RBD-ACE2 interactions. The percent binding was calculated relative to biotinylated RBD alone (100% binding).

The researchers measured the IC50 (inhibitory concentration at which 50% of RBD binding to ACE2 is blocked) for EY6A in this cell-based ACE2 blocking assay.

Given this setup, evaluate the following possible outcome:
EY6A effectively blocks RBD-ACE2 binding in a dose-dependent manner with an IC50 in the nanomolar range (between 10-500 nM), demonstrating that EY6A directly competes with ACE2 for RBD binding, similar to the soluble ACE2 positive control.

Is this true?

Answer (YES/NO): NO